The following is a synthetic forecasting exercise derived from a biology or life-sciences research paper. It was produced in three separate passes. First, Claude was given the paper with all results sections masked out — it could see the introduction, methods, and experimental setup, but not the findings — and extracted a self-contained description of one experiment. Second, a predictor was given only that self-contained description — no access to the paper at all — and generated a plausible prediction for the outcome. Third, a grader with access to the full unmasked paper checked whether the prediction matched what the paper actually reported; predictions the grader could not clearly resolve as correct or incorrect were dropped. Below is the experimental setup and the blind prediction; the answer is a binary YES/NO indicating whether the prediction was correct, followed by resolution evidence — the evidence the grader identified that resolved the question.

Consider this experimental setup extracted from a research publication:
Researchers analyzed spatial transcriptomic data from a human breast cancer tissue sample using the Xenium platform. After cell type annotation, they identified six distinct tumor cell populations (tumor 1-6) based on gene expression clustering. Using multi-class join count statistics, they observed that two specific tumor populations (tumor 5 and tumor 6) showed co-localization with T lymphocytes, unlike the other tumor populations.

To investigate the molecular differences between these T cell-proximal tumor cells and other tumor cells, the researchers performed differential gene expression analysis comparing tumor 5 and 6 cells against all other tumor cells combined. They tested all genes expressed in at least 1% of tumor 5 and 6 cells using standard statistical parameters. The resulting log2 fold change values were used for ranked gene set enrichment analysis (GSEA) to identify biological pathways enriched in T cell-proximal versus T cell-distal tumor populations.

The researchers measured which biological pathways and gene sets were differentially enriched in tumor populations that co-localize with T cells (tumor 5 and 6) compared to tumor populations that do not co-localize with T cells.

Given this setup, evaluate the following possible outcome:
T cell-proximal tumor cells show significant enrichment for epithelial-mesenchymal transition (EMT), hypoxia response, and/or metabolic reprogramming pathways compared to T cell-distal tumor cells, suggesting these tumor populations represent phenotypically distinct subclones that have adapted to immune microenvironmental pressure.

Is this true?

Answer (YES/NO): NO